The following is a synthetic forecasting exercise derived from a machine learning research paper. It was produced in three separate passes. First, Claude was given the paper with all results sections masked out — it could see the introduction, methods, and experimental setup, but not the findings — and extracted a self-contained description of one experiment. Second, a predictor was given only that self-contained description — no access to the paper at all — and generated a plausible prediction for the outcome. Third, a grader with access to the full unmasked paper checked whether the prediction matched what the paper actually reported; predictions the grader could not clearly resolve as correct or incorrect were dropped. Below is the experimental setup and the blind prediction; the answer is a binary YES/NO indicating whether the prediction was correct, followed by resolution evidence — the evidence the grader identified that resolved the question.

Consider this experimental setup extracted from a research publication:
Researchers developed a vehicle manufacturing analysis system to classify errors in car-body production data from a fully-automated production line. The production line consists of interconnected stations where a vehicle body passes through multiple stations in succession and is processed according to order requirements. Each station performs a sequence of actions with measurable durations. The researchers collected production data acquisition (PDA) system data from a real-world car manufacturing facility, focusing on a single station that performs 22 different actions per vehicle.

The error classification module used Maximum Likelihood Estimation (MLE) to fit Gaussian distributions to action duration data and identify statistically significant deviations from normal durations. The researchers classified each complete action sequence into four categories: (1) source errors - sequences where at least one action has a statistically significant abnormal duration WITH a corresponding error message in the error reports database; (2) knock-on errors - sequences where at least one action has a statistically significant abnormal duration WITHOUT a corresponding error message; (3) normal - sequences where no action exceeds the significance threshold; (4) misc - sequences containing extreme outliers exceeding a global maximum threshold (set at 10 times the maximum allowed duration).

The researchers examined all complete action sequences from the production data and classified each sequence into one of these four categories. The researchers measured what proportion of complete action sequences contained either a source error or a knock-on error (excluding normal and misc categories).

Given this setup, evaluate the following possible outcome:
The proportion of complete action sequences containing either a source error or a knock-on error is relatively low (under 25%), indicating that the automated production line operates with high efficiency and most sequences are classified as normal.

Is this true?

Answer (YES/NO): NO